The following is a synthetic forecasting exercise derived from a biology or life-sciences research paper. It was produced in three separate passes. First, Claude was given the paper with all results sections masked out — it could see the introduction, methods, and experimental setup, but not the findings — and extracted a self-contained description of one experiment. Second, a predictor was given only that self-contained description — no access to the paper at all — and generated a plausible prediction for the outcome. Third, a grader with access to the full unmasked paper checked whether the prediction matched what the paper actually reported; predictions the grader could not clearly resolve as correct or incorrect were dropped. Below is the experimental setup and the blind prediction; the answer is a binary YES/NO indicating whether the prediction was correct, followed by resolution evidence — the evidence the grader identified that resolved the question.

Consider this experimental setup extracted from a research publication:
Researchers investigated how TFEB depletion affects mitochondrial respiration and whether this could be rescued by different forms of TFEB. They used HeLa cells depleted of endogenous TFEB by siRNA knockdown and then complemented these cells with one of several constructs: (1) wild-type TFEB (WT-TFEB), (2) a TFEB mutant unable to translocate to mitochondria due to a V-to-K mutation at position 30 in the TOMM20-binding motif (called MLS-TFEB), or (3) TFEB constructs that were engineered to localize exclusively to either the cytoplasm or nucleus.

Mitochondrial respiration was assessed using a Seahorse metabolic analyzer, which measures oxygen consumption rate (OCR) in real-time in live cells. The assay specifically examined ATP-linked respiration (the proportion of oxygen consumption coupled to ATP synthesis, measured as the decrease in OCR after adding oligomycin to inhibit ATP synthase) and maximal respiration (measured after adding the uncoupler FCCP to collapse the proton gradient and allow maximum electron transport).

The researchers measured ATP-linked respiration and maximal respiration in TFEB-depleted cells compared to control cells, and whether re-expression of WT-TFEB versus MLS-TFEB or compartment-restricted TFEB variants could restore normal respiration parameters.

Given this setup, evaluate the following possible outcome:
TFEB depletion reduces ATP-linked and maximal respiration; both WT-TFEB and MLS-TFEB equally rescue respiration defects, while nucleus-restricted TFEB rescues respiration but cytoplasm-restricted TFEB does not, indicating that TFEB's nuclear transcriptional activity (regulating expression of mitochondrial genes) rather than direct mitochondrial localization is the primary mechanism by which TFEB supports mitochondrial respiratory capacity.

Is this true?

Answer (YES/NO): NO